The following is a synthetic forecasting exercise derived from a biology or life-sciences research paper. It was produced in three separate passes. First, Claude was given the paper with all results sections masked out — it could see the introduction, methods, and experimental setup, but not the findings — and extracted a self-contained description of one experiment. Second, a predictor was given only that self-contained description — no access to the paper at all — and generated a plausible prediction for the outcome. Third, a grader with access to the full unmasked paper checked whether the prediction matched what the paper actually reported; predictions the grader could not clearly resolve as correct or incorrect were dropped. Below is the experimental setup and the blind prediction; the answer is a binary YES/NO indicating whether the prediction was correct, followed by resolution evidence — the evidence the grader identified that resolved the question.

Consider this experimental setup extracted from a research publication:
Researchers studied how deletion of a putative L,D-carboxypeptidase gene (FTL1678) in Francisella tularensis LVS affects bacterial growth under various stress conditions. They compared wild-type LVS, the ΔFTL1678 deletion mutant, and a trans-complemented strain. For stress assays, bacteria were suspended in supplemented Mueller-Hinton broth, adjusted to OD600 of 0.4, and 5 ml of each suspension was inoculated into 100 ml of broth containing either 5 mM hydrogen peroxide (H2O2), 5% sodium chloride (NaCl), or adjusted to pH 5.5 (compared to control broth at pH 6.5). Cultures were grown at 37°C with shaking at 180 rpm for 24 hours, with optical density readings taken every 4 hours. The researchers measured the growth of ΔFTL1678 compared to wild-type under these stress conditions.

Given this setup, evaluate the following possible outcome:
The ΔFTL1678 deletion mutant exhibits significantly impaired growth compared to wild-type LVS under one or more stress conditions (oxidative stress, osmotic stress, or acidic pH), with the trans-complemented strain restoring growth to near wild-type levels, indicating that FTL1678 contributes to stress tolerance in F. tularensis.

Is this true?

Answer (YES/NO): NO